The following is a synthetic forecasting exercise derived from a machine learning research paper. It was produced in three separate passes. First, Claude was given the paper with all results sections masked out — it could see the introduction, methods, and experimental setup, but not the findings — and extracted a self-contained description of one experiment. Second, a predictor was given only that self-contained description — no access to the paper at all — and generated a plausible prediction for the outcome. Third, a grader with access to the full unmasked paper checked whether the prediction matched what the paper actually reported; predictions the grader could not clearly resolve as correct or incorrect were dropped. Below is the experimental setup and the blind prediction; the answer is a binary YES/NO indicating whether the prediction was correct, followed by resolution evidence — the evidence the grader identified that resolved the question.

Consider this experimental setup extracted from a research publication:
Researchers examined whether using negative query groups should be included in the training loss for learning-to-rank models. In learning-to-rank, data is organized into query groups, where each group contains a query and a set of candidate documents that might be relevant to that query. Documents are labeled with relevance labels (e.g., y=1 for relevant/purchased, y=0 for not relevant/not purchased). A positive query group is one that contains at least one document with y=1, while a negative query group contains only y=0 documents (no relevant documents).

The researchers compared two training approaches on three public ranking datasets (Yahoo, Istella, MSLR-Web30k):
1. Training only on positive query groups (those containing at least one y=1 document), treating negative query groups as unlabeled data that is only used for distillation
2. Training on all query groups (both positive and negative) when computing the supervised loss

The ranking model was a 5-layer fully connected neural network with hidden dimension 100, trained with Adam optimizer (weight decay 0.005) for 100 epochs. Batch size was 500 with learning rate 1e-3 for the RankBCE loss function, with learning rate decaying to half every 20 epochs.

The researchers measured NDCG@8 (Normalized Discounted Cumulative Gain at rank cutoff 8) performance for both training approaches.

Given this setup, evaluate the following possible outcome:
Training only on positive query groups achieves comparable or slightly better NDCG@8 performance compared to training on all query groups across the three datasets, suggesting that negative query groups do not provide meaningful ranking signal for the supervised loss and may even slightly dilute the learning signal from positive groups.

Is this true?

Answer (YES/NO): NO